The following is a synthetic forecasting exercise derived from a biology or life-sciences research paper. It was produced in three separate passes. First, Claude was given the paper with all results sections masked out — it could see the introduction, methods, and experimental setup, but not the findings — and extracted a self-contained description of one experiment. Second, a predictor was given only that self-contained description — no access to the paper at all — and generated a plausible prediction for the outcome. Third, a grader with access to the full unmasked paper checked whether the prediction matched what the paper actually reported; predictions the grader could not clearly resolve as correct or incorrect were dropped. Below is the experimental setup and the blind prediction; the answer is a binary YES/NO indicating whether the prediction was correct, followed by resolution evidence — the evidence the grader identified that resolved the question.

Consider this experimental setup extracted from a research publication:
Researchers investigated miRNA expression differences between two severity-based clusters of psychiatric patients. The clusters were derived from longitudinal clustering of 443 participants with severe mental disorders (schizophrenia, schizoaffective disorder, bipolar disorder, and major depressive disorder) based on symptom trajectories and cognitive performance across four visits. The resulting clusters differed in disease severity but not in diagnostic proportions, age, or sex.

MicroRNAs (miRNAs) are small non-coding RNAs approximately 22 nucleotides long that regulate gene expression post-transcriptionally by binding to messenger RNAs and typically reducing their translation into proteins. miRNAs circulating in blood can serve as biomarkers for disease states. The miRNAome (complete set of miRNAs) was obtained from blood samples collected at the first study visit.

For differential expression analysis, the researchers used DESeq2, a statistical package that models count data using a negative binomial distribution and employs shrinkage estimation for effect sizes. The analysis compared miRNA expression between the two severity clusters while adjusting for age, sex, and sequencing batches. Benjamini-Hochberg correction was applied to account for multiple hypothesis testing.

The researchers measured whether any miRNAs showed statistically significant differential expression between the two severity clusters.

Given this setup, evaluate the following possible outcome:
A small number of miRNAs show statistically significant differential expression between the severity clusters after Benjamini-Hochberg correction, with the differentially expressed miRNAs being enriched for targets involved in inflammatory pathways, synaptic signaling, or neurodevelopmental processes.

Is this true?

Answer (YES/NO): NO